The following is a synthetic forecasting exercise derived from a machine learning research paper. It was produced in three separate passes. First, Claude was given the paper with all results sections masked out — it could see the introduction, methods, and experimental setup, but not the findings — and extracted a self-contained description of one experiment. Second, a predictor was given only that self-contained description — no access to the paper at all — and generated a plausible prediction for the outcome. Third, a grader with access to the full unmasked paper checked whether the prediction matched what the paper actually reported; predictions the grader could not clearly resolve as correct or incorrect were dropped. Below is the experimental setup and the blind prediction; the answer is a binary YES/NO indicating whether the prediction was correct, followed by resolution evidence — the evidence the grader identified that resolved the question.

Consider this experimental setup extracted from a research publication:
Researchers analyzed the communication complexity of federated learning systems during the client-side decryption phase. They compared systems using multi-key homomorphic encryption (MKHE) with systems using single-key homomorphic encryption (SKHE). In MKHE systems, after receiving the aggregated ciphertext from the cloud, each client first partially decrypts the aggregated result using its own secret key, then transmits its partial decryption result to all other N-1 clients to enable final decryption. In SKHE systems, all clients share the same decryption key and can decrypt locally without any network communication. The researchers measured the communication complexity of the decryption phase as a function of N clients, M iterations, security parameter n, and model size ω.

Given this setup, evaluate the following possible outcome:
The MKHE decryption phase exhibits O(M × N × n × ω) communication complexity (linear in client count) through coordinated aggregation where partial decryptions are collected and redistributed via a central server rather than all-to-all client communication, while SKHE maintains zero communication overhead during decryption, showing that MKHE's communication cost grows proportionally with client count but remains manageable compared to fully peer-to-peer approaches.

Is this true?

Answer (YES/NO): NO